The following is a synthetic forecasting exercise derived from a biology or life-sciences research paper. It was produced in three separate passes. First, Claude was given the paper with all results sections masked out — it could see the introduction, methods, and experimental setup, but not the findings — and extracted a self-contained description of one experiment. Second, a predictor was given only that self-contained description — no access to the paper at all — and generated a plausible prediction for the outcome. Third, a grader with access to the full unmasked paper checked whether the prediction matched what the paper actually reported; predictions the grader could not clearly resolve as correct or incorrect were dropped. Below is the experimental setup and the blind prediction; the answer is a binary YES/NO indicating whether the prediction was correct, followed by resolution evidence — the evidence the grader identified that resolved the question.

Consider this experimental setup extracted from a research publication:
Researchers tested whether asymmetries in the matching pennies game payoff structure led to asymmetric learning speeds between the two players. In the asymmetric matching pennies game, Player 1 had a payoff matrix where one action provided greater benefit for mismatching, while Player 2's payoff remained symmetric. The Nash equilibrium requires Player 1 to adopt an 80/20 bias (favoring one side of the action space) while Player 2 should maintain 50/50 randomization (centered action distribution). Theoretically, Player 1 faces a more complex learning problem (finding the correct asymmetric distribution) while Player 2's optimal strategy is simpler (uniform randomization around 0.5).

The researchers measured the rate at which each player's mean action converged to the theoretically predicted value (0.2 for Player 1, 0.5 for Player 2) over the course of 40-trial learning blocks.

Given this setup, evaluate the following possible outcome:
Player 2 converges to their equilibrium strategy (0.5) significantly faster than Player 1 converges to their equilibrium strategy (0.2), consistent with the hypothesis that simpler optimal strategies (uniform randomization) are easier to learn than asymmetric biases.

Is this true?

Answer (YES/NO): NO